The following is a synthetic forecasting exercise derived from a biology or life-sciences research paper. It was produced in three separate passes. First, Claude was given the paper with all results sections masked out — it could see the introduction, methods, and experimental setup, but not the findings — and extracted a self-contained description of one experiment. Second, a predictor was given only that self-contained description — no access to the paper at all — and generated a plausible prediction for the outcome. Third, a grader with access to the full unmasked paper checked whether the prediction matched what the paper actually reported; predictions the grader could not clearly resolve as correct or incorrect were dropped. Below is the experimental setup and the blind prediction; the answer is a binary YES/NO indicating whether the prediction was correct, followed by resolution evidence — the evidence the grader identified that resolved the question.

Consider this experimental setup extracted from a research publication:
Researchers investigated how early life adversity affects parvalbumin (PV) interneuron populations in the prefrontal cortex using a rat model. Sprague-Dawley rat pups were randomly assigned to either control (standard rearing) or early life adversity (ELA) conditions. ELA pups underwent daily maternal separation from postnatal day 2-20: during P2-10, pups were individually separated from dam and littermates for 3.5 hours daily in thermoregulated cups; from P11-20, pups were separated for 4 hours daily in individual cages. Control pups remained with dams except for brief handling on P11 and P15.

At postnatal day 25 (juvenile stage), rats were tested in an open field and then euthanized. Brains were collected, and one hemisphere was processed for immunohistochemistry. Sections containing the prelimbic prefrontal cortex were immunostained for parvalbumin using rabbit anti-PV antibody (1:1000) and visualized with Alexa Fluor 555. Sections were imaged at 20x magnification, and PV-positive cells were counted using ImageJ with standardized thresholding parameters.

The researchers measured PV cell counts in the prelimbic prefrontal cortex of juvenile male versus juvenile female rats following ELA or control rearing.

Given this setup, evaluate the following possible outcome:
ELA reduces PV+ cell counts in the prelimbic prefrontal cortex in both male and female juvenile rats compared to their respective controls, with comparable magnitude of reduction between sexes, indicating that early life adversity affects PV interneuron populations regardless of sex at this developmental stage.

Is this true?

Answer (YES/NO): NO